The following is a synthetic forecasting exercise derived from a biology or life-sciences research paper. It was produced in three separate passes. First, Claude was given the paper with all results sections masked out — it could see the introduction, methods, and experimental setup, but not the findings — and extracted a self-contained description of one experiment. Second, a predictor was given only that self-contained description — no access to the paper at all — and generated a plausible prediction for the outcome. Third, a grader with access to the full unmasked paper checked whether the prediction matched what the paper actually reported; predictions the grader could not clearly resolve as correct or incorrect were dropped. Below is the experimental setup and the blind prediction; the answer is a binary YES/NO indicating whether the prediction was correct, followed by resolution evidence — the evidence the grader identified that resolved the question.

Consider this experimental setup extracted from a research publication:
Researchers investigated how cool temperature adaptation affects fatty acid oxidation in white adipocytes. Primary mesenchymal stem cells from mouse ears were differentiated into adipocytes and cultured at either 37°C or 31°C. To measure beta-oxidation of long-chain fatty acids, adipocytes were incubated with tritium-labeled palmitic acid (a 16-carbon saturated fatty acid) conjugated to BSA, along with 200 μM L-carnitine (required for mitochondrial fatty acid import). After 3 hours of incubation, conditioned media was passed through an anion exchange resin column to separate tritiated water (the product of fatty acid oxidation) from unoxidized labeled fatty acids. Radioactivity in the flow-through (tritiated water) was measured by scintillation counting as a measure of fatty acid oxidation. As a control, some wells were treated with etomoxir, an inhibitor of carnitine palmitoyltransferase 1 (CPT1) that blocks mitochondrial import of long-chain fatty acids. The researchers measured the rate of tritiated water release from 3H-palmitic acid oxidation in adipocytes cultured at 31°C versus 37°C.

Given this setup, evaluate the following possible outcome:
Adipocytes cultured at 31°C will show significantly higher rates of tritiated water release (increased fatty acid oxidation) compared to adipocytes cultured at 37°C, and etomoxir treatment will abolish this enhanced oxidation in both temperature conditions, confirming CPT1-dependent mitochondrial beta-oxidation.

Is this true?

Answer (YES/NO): NO